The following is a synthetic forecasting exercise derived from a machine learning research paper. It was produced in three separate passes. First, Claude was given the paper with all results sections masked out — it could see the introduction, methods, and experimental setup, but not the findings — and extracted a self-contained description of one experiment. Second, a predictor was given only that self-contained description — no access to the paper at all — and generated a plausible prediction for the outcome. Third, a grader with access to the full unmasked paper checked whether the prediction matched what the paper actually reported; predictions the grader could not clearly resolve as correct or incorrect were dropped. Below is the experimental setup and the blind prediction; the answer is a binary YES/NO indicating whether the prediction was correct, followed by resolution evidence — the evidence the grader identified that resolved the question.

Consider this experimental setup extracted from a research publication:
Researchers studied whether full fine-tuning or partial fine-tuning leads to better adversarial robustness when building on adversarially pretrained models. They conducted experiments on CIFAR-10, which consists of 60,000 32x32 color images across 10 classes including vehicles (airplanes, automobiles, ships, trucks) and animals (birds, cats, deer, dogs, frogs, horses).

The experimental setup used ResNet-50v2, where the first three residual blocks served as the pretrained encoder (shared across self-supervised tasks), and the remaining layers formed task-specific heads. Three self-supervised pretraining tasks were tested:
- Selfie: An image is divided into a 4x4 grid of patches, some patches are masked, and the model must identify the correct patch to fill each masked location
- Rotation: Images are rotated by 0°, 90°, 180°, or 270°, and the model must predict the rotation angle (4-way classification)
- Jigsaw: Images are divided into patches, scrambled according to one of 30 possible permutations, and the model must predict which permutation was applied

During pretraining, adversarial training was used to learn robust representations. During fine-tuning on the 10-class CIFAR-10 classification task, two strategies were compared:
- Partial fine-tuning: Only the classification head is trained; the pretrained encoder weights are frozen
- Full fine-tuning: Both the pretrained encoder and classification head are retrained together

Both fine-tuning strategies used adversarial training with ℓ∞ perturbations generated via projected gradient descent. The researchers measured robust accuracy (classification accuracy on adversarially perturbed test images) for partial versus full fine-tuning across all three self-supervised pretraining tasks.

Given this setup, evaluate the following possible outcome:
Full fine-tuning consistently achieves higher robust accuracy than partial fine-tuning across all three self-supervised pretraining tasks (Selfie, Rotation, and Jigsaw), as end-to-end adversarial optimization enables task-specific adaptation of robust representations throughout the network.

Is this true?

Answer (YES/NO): YES